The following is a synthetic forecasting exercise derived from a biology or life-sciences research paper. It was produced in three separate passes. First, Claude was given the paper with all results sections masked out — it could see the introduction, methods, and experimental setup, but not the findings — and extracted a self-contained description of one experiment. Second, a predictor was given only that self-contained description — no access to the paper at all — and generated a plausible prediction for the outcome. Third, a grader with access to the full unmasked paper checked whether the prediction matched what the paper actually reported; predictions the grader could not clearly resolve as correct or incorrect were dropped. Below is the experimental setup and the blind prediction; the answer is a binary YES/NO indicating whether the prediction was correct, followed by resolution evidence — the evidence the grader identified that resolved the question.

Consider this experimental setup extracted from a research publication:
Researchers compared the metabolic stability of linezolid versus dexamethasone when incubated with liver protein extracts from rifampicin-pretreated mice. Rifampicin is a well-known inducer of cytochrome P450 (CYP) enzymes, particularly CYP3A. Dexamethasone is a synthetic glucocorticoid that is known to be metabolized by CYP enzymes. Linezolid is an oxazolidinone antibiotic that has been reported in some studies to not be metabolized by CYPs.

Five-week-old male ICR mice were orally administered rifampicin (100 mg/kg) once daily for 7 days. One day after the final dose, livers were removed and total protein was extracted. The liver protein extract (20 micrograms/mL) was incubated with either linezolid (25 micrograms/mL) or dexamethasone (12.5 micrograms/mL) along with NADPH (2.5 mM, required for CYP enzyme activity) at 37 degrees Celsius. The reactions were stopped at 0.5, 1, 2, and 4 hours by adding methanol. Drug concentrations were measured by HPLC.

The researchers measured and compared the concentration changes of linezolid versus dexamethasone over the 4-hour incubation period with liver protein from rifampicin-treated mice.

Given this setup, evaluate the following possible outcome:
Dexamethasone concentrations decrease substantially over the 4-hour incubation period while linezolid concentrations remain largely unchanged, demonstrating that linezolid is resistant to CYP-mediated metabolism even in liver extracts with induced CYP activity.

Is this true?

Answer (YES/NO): YES